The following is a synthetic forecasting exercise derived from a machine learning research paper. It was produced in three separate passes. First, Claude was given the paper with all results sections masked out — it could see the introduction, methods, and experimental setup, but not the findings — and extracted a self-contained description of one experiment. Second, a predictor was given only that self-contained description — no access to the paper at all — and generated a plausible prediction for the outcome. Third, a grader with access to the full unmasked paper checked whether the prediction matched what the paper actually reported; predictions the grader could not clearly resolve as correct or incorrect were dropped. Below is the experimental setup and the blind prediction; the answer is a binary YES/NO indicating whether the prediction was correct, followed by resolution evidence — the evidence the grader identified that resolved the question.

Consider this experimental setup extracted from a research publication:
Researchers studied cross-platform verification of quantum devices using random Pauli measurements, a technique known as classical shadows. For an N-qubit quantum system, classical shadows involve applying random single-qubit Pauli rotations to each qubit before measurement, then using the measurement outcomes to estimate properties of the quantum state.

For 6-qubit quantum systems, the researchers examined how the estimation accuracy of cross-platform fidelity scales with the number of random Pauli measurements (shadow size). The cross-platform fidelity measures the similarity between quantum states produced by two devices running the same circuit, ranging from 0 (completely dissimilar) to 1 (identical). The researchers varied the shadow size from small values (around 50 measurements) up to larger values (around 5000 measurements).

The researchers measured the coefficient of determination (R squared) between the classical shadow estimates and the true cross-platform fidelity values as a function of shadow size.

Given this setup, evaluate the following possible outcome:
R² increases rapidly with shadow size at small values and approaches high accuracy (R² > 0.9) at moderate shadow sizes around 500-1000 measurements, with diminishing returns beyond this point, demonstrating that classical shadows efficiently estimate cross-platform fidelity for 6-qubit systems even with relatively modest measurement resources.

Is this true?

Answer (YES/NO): NO